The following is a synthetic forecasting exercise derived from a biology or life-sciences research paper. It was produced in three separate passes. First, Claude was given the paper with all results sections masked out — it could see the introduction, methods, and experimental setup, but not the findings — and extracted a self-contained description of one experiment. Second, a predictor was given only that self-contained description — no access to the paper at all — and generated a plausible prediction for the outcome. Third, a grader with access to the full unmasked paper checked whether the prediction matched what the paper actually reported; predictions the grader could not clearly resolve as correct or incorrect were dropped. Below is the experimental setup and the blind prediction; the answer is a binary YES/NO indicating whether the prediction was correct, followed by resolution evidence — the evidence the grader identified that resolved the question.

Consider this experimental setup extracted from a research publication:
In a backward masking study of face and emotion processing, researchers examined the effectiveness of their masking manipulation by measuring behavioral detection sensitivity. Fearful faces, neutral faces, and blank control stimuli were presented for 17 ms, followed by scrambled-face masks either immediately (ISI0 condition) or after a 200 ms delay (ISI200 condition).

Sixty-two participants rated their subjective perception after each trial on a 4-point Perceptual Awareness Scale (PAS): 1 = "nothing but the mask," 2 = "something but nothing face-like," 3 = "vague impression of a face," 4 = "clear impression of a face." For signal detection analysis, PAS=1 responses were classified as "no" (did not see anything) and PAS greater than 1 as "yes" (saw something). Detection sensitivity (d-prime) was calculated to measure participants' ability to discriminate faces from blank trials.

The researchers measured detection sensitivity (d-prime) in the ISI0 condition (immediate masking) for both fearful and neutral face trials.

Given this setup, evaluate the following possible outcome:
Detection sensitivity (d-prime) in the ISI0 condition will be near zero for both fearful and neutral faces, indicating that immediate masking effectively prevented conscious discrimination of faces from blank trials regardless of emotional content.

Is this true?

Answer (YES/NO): NO